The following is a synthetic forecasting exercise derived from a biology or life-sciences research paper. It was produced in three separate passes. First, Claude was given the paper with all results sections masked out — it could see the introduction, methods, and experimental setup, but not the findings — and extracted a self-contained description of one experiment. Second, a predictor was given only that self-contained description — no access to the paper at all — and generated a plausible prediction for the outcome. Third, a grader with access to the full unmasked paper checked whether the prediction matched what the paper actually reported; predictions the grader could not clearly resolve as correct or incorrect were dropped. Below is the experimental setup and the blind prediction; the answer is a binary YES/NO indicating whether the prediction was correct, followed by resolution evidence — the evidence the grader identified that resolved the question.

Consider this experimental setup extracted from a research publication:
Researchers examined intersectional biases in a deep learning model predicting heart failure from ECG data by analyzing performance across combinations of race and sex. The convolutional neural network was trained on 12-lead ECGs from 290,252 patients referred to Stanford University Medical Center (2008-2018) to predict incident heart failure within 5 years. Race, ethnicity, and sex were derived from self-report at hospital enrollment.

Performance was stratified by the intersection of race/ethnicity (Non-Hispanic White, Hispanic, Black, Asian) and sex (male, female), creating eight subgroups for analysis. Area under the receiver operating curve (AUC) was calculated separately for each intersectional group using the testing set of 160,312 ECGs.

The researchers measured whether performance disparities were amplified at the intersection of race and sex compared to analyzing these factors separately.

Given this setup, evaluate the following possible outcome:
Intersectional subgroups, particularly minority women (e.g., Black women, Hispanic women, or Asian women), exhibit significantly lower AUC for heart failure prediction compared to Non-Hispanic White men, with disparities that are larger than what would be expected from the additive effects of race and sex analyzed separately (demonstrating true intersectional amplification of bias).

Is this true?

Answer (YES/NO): NO